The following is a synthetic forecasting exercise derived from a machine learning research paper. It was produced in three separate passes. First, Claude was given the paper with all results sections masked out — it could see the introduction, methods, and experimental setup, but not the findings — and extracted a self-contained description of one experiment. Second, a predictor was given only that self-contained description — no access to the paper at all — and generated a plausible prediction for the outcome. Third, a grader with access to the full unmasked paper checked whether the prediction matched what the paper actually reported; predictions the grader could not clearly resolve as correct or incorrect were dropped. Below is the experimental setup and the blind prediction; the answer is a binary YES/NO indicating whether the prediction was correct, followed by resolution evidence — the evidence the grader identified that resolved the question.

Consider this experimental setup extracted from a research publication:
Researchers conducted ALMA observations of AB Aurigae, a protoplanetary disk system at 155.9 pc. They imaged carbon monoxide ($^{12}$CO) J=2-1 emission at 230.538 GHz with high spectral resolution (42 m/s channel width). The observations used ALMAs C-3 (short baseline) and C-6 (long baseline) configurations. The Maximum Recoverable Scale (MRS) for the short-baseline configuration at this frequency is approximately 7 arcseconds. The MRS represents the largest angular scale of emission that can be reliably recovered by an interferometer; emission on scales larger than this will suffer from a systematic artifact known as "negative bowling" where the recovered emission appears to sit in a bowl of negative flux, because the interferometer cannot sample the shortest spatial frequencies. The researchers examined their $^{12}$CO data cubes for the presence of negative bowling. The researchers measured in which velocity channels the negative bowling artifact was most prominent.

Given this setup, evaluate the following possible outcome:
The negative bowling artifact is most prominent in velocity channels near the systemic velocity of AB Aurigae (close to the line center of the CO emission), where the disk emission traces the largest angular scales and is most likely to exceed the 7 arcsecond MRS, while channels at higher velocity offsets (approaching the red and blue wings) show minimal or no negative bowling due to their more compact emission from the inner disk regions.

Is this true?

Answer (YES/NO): YES